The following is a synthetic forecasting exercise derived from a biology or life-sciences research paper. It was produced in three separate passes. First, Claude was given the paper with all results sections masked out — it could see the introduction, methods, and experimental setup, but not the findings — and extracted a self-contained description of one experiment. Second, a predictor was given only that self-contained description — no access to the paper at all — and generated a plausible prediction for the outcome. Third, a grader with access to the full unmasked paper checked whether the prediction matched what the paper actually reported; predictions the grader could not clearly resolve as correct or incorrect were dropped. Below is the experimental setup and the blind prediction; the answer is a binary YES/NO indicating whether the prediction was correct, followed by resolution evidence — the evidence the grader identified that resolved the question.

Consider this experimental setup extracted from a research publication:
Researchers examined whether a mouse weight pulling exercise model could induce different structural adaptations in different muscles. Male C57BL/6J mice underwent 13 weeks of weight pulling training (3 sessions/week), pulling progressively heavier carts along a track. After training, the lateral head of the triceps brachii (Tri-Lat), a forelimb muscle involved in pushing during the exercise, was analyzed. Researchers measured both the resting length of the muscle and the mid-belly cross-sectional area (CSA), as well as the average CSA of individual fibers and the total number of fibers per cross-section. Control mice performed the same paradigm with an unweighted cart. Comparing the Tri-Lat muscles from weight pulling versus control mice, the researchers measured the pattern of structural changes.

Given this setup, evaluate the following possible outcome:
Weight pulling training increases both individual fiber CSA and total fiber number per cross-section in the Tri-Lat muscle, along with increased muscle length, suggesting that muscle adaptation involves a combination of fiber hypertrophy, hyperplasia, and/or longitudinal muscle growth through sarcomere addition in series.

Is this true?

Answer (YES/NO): NO